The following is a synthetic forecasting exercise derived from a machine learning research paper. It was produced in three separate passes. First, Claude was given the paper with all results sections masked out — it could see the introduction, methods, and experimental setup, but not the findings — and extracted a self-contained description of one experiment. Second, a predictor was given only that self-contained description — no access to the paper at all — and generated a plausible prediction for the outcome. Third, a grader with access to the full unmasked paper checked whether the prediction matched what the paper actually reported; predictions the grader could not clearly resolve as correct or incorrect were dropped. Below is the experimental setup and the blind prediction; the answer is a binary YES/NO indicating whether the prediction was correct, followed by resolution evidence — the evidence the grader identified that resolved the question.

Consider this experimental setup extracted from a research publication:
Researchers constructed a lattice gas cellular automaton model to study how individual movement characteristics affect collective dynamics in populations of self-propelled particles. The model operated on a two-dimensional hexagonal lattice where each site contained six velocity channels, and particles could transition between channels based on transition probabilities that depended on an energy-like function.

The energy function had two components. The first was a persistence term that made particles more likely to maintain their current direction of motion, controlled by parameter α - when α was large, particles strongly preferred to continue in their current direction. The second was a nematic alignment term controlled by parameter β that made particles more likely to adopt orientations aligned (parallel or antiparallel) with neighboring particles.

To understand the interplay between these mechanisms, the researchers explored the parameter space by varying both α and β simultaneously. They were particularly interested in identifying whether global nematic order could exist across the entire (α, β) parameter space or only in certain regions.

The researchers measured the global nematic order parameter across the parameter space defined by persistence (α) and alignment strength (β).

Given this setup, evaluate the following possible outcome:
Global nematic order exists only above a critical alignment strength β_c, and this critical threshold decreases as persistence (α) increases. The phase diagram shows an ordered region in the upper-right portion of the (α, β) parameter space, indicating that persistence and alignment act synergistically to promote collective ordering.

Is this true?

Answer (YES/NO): NO